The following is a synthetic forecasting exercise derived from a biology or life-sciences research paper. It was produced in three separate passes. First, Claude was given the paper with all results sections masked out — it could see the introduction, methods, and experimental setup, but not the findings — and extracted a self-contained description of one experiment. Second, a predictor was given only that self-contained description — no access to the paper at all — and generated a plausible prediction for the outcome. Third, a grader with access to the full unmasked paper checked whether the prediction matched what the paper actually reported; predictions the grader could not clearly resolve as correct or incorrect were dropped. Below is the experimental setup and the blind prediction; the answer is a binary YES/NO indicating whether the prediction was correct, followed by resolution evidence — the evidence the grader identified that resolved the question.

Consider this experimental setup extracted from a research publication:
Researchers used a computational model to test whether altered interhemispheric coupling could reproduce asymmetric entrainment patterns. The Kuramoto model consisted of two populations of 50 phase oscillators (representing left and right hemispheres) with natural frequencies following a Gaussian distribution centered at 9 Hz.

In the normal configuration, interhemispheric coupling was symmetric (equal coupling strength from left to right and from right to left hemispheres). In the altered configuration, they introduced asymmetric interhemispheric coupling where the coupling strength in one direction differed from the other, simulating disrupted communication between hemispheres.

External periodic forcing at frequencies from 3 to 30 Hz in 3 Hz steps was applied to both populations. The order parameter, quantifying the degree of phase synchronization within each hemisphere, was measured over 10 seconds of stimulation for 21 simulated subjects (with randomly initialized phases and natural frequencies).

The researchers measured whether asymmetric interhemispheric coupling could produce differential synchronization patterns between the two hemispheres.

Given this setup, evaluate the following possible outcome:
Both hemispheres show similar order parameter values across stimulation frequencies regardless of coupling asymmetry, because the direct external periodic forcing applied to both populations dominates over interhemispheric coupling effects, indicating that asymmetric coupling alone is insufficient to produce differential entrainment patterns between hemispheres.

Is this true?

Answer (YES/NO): NO